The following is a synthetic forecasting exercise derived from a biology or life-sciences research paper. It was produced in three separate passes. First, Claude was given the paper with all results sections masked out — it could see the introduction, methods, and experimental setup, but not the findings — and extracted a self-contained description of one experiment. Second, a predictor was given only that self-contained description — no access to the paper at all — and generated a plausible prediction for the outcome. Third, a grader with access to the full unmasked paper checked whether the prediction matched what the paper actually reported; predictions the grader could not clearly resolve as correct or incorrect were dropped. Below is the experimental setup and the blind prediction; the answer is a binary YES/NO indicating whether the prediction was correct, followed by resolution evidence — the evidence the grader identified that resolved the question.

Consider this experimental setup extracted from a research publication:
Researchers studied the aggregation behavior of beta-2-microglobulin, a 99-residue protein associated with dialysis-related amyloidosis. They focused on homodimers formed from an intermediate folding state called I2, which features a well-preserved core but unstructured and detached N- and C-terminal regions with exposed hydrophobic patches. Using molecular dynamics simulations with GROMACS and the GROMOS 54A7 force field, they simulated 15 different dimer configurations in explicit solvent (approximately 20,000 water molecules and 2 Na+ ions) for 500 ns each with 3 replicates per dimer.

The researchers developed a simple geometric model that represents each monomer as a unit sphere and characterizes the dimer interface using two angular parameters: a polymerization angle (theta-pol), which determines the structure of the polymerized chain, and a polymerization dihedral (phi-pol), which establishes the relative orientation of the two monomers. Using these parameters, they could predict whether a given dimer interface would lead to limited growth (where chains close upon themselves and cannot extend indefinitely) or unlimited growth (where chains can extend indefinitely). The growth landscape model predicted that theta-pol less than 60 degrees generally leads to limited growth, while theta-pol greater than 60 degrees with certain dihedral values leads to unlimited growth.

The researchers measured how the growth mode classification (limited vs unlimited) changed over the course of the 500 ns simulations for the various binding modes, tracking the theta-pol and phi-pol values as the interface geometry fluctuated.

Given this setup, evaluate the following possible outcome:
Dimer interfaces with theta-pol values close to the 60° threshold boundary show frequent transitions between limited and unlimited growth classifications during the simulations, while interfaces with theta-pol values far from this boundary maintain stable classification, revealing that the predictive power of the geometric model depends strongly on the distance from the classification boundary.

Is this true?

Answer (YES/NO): NO